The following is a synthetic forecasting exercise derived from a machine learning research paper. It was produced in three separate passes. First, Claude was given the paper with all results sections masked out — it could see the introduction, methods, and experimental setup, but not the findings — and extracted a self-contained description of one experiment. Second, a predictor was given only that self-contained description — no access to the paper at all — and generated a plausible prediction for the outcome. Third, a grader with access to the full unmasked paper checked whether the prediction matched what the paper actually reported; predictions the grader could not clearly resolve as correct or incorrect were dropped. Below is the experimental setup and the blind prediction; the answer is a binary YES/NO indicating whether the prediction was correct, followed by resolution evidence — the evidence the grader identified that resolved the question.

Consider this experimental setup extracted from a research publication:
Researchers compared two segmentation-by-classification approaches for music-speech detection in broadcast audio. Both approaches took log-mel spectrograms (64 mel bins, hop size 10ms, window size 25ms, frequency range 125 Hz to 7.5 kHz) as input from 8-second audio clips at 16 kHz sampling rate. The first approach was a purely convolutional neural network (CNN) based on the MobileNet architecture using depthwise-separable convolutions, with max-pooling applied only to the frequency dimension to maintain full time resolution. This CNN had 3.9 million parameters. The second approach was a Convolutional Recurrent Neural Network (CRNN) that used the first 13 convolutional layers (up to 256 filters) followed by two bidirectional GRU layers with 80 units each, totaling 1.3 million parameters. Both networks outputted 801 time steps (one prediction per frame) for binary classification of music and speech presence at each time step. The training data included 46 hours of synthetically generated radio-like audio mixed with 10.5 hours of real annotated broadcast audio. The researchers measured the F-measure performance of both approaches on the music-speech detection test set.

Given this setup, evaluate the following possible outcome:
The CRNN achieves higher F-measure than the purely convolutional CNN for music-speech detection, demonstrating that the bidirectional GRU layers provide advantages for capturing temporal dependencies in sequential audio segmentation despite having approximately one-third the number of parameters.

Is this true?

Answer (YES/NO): YES